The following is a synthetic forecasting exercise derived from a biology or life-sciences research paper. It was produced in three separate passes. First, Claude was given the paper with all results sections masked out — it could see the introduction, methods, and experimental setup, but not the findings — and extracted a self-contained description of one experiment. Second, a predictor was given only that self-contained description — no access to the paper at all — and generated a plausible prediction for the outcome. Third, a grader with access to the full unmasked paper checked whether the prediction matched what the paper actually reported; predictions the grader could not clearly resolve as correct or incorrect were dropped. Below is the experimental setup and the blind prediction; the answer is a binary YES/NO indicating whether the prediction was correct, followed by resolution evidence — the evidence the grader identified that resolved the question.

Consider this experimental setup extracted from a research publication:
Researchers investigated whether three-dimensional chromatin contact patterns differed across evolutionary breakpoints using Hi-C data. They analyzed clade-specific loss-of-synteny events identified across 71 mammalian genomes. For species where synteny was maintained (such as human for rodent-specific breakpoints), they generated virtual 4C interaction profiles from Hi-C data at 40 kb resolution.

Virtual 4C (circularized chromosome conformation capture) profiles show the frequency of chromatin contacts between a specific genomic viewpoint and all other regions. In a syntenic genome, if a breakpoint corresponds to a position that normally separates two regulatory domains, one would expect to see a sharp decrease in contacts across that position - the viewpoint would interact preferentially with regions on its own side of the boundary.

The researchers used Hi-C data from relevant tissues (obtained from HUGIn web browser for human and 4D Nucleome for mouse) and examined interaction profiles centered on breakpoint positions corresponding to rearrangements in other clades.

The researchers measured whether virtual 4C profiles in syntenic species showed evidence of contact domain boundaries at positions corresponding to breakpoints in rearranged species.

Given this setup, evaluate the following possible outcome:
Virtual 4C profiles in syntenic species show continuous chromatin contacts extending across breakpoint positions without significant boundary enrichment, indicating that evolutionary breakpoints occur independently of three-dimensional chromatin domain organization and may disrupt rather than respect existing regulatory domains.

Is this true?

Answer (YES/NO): NO